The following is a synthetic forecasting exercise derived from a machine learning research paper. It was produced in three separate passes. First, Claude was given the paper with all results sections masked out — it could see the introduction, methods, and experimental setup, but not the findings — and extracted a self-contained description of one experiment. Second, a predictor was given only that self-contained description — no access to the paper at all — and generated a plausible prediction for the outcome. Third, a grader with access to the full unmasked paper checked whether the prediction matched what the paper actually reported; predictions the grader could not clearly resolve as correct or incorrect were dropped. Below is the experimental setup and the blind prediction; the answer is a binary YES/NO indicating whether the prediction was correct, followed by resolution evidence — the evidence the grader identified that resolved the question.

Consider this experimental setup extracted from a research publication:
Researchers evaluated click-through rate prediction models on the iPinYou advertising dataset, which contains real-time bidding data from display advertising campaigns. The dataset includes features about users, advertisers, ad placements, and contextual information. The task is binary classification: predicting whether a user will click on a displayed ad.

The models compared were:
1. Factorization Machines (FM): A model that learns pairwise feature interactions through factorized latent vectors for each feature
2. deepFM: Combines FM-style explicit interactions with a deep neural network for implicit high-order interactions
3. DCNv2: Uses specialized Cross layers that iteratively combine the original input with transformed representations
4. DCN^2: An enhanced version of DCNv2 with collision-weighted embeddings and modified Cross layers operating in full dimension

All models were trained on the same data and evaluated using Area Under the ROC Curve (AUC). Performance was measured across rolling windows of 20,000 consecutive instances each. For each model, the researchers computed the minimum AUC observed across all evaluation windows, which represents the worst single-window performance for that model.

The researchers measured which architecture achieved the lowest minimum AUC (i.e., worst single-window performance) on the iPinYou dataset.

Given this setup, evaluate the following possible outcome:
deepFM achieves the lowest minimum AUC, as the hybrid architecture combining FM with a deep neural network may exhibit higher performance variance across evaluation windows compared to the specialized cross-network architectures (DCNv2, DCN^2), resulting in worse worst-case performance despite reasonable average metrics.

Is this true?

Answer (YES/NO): NO